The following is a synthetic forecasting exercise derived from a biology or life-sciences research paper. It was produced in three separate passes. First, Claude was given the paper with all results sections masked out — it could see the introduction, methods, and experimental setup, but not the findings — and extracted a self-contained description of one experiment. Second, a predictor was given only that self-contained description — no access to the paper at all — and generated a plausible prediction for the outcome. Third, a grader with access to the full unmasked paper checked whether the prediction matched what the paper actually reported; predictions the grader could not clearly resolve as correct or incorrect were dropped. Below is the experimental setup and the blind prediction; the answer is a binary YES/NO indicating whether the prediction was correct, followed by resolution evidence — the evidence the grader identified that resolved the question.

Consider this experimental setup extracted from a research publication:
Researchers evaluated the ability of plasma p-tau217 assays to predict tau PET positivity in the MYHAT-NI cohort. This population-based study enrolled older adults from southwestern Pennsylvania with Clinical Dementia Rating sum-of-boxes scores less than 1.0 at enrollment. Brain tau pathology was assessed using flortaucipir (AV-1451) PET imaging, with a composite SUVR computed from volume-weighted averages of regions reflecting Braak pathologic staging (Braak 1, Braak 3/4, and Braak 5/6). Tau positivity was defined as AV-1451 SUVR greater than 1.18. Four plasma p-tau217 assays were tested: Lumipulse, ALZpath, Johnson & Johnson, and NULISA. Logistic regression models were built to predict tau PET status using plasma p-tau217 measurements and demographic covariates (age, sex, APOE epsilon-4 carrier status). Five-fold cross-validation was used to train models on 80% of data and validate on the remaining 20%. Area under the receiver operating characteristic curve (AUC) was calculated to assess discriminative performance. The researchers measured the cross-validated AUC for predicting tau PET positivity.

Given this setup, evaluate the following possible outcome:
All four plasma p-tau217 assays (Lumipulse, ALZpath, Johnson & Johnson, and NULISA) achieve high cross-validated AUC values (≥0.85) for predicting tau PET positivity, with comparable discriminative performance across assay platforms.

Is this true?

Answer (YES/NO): NO